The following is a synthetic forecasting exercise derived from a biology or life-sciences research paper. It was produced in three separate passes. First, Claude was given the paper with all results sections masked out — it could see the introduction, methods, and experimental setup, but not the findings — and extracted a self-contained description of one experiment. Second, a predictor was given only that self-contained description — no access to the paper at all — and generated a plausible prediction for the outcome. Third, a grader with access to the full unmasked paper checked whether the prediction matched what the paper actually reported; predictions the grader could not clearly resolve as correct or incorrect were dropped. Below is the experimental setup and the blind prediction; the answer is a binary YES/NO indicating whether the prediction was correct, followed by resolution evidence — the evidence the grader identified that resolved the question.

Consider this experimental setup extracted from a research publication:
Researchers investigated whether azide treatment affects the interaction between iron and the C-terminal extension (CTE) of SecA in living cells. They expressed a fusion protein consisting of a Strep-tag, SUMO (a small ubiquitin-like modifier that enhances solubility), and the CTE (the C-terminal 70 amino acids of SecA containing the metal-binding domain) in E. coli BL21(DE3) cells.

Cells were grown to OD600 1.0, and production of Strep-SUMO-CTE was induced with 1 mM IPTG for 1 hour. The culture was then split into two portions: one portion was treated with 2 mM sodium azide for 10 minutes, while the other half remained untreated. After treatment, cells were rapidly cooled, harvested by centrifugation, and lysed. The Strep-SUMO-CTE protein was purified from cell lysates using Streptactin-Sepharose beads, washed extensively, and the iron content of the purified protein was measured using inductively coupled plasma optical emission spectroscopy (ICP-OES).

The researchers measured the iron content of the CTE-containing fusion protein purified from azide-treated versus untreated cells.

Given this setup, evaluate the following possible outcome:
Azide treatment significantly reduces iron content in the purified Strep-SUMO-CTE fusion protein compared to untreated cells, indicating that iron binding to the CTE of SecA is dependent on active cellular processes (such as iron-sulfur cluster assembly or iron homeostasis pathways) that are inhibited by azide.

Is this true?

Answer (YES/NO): YES